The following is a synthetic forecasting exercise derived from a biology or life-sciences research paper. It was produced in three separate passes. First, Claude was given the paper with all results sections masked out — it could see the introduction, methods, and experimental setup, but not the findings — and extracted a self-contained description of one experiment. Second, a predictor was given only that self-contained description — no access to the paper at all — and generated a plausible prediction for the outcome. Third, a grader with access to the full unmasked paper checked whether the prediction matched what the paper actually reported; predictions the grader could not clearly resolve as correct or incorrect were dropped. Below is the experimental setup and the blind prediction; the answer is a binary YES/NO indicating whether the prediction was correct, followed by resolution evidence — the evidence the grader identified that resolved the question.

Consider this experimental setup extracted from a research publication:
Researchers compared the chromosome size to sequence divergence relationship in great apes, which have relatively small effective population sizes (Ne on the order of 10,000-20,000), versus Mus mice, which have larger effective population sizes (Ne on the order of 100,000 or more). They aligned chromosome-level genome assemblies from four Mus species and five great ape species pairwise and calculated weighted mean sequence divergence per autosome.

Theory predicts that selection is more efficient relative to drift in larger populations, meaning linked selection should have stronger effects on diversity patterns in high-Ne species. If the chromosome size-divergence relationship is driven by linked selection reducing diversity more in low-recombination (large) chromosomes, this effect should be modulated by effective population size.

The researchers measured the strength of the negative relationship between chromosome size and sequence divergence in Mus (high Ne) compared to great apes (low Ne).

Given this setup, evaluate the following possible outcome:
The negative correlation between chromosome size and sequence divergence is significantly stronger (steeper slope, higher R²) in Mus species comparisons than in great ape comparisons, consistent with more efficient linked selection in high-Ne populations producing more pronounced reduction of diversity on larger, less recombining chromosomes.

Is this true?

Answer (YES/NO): NO